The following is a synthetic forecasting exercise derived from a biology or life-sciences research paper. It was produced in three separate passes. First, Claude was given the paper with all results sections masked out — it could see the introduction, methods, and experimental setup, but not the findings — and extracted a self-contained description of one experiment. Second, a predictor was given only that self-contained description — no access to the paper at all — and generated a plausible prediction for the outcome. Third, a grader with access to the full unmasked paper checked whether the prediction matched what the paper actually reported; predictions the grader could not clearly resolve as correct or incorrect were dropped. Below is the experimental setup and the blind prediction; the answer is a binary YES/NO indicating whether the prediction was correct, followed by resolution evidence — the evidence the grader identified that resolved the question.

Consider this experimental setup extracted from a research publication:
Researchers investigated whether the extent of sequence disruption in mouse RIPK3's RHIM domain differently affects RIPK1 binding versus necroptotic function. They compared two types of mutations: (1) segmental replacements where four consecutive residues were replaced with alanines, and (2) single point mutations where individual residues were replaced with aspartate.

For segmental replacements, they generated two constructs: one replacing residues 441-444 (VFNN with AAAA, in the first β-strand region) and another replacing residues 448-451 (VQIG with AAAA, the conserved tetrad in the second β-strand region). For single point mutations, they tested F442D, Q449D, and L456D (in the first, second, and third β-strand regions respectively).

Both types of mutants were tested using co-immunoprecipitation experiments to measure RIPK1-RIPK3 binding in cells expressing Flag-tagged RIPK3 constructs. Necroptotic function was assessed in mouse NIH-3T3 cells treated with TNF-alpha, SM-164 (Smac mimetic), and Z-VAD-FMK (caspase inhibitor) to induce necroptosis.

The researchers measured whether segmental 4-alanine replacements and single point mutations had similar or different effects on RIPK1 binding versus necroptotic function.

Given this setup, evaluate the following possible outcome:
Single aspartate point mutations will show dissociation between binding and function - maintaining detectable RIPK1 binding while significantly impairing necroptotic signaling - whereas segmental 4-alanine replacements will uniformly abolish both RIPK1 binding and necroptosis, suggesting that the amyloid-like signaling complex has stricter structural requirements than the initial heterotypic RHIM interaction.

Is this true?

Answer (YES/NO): YES